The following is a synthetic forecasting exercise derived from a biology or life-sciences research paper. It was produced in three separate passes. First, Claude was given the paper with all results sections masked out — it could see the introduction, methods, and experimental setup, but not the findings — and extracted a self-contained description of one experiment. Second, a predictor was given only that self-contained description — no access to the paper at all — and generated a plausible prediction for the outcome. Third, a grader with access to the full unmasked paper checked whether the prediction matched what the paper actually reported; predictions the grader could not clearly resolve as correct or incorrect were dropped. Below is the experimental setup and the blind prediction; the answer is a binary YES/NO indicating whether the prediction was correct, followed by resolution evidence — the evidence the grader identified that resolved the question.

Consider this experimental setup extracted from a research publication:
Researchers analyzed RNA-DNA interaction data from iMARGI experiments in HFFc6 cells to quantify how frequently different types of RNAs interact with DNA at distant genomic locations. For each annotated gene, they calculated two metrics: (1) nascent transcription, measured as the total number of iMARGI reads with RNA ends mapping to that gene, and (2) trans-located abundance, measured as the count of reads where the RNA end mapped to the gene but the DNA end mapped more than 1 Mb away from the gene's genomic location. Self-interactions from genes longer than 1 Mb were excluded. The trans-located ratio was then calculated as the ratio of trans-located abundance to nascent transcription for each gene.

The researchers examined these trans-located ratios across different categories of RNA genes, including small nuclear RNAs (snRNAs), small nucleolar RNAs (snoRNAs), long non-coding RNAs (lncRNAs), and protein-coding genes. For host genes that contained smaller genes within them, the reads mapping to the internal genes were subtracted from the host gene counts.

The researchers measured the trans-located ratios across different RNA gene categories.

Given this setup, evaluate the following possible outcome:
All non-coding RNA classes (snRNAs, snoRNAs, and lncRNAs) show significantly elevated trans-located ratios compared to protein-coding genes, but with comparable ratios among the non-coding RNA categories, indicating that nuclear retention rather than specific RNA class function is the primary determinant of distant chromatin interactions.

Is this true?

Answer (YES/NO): NO